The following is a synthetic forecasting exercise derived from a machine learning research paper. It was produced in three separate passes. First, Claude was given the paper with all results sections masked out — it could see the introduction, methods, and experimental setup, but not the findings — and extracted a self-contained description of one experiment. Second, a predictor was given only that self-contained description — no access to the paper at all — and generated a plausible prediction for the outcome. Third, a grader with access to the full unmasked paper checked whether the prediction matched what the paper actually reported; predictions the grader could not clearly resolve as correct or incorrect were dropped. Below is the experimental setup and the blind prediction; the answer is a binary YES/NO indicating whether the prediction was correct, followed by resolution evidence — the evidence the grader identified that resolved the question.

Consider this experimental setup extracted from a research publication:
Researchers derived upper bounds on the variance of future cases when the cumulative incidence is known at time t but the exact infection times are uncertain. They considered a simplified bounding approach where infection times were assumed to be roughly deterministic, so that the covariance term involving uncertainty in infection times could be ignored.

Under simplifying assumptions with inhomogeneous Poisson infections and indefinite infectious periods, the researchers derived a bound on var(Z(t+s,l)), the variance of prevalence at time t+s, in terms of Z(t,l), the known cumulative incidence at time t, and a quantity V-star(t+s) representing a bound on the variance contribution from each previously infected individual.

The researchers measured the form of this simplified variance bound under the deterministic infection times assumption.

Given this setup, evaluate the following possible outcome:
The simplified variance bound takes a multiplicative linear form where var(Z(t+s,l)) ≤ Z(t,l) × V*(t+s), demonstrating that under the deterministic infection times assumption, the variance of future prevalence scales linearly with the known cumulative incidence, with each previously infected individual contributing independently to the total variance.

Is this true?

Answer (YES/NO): YES